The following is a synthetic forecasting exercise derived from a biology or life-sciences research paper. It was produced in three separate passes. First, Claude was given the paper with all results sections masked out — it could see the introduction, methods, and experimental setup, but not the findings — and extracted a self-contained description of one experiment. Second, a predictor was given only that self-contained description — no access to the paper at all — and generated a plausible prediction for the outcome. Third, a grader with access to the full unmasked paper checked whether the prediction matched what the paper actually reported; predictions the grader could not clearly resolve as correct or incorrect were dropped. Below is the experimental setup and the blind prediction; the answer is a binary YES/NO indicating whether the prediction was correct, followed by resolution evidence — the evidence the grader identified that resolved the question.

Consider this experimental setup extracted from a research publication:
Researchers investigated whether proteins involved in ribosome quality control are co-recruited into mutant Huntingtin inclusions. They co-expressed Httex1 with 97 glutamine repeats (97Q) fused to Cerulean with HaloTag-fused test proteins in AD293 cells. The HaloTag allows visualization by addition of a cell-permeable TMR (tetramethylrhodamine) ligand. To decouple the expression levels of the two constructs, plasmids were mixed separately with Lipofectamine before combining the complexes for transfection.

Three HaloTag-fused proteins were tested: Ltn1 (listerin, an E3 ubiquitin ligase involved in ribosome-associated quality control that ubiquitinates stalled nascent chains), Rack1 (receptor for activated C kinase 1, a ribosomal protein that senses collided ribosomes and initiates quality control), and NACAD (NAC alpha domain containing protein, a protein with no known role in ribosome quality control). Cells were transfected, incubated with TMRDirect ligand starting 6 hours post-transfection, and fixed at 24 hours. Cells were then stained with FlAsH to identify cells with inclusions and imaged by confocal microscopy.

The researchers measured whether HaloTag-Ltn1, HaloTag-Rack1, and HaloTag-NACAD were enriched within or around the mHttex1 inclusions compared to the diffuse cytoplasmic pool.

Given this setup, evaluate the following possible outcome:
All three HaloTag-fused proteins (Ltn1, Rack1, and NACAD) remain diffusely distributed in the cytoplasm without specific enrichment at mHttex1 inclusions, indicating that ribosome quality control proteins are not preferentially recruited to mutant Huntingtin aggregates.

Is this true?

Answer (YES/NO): NO